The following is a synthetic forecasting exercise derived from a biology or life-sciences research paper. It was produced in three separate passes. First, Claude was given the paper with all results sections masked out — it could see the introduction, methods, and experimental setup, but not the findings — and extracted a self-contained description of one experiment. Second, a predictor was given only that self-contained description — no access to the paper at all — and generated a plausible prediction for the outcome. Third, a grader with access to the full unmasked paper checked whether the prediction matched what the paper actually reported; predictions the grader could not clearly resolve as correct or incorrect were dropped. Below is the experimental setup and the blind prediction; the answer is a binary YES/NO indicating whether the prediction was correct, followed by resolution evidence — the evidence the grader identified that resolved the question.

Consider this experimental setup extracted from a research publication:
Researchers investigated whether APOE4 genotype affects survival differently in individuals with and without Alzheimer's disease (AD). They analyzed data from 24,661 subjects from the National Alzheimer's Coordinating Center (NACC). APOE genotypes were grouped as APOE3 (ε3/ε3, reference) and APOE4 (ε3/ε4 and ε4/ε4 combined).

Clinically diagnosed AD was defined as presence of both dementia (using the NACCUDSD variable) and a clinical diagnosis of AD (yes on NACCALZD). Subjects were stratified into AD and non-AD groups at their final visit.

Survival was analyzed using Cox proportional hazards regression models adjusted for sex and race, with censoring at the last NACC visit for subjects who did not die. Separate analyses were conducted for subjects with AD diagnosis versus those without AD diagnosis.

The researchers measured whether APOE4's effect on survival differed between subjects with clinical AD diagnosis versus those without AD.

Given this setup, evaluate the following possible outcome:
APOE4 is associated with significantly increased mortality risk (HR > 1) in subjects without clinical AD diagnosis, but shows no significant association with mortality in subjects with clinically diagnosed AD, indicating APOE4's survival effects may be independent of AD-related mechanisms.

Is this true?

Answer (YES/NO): NO